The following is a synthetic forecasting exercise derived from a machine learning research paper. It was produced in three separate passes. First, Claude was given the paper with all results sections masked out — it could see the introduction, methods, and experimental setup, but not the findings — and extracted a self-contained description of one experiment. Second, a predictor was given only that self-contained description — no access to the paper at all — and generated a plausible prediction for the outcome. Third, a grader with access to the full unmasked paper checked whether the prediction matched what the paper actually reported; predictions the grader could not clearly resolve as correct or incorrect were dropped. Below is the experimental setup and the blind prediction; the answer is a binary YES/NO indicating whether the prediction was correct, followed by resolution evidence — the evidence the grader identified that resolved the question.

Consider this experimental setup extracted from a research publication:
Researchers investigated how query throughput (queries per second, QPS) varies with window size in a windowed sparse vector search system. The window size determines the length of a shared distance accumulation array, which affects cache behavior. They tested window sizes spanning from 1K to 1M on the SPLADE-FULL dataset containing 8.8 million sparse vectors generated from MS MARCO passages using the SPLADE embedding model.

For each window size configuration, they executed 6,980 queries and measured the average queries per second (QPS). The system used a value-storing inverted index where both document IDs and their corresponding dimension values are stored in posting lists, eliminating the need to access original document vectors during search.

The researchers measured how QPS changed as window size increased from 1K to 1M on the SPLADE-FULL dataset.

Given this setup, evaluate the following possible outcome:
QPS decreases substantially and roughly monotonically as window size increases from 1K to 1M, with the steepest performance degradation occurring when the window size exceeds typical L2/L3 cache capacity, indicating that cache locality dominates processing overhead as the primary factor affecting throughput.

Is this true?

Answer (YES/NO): NO